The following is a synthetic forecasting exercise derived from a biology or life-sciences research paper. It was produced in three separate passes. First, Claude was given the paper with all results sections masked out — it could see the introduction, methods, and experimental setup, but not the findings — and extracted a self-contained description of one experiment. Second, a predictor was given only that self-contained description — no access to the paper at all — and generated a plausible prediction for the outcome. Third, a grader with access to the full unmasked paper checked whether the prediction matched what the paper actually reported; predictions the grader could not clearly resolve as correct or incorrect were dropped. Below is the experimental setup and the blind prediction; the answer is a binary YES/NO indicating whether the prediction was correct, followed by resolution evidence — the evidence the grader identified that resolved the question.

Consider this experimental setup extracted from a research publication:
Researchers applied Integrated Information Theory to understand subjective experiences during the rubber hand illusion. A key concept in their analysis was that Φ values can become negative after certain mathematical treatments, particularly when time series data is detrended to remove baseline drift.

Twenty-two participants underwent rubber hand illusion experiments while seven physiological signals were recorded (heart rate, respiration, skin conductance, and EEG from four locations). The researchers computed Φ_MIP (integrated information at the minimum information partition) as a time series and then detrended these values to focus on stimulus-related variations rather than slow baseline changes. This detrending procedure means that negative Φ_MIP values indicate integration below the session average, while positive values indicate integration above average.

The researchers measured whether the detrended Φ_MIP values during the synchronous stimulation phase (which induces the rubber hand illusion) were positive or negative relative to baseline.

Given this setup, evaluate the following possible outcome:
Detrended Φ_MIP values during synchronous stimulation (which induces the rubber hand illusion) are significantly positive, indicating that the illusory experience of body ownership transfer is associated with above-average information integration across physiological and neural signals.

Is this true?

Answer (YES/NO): NO